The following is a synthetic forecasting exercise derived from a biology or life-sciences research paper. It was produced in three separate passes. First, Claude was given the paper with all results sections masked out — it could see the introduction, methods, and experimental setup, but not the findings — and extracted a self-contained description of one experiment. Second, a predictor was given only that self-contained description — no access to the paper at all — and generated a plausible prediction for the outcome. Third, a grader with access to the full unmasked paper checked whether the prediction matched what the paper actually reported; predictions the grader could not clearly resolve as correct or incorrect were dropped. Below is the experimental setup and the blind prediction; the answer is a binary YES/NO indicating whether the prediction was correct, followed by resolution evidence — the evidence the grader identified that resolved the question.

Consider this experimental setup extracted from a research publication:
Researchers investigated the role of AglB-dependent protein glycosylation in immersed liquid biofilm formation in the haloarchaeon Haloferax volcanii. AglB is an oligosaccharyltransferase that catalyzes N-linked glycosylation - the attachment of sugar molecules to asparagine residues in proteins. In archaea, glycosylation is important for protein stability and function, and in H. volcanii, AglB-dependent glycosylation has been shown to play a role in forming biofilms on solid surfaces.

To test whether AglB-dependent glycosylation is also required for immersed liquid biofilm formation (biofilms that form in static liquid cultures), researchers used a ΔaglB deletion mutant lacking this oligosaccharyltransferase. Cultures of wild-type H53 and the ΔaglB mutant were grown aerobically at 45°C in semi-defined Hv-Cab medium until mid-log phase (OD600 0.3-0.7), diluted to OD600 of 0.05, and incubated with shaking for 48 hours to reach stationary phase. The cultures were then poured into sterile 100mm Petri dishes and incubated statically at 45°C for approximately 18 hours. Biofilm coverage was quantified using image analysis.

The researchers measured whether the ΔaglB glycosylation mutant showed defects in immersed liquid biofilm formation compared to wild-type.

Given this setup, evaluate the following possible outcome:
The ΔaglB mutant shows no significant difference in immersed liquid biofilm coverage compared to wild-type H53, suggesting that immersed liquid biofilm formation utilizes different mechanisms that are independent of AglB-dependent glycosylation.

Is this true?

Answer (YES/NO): YES